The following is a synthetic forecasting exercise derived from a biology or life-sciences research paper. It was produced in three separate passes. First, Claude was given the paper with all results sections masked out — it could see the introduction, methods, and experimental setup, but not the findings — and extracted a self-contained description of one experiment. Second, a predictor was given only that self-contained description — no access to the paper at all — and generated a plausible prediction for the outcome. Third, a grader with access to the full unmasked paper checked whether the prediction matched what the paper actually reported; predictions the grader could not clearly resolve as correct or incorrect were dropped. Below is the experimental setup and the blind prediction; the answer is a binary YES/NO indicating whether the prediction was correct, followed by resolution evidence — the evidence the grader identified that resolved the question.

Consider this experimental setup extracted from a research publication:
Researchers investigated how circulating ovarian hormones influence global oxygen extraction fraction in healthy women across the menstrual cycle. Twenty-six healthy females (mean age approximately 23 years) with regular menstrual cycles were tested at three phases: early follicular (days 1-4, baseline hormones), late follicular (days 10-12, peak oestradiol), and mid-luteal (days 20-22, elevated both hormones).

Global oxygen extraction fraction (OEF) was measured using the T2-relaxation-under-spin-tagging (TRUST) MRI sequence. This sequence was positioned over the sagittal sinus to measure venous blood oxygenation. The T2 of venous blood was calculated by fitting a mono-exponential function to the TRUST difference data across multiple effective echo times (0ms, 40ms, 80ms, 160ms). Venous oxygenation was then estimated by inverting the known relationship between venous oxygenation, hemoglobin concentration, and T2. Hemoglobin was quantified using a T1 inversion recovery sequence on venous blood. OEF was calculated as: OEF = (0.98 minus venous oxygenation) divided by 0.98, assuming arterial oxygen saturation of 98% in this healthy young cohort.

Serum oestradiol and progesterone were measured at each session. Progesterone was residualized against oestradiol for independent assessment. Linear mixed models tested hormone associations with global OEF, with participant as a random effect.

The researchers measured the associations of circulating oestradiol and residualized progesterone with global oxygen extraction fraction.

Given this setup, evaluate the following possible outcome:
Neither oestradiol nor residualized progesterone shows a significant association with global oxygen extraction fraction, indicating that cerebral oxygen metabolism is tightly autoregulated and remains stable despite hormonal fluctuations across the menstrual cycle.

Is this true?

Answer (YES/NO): YES